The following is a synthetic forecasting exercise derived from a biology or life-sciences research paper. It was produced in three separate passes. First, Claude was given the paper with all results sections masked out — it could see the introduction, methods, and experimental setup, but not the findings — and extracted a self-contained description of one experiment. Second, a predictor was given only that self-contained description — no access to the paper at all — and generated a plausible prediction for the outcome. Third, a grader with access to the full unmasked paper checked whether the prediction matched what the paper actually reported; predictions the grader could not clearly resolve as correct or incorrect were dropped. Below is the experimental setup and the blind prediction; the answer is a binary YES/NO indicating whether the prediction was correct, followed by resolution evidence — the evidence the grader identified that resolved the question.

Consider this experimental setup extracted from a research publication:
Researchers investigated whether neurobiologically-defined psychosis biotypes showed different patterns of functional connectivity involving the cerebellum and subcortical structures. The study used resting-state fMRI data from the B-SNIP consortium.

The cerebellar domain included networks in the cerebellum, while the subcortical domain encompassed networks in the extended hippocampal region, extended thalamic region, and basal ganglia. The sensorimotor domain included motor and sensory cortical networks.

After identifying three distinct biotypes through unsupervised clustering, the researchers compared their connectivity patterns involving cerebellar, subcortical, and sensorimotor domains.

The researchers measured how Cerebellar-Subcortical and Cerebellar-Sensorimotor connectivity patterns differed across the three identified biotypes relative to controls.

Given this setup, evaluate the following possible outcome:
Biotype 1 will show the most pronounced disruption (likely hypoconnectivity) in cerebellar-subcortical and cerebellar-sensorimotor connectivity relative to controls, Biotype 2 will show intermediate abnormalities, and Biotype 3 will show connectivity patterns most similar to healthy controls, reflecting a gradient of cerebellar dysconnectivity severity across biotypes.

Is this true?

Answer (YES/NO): NO